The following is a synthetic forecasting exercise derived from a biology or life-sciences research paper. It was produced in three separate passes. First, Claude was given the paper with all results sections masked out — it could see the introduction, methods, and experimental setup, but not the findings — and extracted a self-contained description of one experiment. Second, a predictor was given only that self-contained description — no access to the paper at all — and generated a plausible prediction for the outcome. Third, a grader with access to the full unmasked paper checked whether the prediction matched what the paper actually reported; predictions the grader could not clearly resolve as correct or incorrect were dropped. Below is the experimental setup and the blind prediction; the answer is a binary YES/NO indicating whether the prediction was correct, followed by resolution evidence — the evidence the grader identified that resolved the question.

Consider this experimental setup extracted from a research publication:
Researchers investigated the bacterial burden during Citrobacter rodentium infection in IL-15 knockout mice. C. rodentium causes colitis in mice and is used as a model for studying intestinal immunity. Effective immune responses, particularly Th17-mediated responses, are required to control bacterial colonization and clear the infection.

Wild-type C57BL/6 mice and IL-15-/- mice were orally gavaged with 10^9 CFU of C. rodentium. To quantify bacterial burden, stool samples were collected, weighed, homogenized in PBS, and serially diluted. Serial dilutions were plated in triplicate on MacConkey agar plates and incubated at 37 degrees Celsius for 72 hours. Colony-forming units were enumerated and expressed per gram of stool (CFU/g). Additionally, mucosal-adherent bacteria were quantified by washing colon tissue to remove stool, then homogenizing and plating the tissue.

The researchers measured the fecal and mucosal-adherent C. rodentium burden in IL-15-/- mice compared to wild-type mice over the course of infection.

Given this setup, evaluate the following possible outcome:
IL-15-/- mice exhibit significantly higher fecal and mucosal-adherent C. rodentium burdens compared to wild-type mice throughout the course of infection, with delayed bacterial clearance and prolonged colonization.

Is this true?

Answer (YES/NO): NO